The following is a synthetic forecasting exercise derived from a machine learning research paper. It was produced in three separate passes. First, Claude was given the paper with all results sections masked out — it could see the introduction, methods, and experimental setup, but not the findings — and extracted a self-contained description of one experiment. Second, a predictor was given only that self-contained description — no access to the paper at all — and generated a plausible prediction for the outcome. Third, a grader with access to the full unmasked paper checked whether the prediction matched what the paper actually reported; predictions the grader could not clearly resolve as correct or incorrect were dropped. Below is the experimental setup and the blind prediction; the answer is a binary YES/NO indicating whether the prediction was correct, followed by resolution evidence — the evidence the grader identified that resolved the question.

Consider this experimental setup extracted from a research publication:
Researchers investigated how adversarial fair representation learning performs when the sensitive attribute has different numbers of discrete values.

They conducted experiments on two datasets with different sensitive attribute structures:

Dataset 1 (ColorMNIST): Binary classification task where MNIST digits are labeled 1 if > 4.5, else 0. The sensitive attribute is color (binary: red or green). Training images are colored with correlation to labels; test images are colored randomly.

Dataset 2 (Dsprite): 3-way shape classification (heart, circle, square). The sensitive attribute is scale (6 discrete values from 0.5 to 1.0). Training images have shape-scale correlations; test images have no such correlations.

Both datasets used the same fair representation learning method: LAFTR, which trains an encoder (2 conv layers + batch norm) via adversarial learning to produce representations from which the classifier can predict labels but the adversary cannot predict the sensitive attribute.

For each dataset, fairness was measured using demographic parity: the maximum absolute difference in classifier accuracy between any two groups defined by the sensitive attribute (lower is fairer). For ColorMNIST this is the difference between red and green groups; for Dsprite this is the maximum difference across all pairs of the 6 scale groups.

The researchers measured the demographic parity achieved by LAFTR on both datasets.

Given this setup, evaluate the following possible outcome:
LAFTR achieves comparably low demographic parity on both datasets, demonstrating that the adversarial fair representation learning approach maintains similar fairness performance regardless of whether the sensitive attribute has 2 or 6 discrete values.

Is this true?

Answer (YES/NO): YES